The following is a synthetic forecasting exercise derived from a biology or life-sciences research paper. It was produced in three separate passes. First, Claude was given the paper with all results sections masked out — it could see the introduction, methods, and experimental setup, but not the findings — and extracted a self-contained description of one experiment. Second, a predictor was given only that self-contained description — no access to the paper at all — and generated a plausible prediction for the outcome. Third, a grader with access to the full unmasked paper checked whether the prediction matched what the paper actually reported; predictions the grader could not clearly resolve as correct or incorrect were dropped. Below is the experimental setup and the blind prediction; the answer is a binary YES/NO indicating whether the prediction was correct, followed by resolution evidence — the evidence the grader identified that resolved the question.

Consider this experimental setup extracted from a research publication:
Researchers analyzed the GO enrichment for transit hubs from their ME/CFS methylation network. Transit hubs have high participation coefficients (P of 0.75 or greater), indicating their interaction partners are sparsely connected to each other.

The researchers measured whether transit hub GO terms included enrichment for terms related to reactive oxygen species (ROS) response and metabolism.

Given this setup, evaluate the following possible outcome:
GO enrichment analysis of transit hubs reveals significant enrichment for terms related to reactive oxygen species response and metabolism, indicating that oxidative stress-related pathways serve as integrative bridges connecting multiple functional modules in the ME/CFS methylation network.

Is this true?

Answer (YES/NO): YES